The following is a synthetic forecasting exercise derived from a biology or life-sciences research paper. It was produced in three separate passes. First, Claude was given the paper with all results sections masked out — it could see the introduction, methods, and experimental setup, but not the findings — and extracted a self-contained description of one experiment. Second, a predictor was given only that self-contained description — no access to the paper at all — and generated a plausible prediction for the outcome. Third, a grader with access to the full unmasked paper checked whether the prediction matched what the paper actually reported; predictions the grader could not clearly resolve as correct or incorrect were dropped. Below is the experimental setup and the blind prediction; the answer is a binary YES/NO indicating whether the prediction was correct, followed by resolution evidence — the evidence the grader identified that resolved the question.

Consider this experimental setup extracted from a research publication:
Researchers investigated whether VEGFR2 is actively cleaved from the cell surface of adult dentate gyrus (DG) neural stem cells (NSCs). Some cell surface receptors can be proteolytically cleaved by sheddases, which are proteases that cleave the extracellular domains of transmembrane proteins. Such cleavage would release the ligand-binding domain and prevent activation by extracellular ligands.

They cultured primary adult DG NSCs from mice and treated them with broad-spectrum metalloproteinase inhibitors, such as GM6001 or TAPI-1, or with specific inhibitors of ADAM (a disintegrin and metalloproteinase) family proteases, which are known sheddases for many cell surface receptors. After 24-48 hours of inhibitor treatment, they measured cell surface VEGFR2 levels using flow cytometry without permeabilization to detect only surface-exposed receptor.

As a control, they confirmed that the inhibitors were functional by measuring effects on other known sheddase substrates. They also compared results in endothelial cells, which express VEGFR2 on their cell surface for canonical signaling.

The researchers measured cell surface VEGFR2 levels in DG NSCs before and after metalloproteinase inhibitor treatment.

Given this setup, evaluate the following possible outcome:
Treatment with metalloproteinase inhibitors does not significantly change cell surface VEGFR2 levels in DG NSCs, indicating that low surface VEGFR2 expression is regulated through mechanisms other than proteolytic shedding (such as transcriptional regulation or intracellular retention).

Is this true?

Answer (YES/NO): NO